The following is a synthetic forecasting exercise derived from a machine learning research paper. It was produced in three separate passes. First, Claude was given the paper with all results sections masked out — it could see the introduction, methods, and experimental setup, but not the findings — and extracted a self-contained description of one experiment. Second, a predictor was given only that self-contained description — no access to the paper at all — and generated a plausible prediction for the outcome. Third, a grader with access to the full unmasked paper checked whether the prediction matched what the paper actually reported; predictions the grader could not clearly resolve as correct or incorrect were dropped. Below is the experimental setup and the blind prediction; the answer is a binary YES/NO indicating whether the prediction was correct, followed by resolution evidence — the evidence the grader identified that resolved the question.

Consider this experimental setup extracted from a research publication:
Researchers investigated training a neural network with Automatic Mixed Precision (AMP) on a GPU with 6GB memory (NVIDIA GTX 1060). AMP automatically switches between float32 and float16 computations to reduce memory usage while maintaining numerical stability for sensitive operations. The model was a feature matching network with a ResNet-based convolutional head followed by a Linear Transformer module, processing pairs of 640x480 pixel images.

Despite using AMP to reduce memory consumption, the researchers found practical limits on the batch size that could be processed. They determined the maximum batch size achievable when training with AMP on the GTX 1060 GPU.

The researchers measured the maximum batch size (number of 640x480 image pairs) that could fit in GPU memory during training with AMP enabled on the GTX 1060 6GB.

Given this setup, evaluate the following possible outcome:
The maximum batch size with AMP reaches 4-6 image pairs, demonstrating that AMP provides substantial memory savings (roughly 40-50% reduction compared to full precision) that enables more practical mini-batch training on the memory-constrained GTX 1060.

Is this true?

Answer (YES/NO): YES